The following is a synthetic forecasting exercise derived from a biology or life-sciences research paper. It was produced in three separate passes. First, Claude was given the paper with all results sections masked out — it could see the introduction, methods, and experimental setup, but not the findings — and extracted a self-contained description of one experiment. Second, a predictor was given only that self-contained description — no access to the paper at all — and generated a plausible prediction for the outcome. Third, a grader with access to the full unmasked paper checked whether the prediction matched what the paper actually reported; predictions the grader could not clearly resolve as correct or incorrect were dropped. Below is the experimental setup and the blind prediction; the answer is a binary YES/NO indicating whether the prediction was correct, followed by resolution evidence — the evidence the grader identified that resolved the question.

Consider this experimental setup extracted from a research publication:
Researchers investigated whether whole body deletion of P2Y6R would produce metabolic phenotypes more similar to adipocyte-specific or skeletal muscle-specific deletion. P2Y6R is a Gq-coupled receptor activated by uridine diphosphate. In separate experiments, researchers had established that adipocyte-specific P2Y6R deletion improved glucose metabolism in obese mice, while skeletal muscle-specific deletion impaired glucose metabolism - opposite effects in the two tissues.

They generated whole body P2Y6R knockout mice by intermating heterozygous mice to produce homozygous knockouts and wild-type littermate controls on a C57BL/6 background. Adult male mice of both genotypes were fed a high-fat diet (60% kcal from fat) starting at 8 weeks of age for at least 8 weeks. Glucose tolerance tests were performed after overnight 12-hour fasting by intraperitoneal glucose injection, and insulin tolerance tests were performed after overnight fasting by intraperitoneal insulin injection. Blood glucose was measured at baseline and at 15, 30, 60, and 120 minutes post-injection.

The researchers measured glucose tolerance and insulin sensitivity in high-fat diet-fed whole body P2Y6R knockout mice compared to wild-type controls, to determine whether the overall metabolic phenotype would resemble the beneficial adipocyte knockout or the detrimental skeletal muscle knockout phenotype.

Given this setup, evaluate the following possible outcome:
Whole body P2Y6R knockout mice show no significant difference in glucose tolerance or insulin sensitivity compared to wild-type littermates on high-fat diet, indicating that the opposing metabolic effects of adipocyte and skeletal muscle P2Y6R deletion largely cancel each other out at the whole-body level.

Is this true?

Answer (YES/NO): NO